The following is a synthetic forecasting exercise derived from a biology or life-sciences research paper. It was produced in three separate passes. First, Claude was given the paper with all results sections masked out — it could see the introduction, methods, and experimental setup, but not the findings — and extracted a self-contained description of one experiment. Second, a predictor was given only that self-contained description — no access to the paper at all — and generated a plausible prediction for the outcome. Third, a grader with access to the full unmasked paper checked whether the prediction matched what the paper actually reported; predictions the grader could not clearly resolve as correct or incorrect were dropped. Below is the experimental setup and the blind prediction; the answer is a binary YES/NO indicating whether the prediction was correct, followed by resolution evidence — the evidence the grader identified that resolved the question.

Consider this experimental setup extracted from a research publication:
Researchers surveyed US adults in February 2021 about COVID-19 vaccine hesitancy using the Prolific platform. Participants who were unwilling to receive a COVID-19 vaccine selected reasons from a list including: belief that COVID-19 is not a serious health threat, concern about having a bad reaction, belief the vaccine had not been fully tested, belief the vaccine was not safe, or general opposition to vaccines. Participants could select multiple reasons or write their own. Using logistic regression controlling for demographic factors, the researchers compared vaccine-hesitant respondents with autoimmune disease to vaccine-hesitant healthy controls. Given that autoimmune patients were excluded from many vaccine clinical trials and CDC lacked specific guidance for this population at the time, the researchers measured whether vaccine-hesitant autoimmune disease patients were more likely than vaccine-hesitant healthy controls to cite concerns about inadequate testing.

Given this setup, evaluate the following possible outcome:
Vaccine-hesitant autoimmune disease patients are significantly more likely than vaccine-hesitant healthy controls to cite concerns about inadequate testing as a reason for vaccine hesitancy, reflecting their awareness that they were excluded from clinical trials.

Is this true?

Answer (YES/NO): NO